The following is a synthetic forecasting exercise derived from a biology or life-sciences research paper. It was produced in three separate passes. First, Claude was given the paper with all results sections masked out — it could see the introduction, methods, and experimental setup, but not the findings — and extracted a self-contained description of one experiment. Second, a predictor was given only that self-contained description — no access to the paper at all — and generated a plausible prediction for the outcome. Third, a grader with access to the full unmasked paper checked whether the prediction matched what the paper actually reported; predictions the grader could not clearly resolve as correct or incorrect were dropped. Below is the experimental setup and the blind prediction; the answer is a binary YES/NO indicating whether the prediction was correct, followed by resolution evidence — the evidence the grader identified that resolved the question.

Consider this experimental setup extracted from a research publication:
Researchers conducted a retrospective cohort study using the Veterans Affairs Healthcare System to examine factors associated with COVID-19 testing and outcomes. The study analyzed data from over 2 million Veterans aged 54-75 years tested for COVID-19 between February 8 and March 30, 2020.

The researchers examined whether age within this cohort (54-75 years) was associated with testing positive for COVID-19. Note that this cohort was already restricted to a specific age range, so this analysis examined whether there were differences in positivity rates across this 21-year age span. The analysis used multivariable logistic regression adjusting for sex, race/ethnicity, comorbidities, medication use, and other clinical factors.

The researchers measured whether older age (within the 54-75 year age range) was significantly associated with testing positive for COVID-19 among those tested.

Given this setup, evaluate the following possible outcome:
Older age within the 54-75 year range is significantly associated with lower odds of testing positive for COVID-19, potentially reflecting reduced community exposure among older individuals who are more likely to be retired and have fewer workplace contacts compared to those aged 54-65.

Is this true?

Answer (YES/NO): NO